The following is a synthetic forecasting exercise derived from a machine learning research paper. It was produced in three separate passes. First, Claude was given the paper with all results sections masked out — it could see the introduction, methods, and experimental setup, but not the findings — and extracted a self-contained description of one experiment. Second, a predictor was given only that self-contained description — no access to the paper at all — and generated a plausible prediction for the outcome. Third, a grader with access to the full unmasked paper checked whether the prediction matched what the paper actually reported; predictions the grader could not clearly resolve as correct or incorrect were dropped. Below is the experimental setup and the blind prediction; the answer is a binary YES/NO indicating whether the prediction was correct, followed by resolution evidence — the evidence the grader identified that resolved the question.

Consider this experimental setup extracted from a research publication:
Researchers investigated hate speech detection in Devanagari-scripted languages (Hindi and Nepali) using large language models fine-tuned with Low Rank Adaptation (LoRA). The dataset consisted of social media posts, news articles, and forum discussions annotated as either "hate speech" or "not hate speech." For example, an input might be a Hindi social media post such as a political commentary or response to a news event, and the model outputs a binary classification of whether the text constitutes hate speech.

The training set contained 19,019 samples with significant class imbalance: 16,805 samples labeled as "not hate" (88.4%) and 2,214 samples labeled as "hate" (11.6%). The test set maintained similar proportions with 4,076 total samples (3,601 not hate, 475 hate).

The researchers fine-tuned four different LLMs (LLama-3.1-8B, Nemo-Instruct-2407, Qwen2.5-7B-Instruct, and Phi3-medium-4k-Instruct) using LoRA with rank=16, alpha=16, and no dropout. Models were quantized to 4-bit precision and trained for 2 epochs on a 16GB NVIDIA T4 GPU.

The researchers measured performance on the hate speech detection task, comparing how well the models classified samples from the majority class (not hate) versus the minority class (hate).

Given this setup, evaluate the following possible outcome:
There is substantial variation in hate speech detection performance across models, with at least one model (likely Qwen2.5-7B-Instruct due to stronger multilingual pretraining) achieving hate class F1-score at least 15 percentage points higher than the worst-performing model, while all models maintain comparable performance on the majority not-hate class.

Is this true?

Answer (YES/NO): NO